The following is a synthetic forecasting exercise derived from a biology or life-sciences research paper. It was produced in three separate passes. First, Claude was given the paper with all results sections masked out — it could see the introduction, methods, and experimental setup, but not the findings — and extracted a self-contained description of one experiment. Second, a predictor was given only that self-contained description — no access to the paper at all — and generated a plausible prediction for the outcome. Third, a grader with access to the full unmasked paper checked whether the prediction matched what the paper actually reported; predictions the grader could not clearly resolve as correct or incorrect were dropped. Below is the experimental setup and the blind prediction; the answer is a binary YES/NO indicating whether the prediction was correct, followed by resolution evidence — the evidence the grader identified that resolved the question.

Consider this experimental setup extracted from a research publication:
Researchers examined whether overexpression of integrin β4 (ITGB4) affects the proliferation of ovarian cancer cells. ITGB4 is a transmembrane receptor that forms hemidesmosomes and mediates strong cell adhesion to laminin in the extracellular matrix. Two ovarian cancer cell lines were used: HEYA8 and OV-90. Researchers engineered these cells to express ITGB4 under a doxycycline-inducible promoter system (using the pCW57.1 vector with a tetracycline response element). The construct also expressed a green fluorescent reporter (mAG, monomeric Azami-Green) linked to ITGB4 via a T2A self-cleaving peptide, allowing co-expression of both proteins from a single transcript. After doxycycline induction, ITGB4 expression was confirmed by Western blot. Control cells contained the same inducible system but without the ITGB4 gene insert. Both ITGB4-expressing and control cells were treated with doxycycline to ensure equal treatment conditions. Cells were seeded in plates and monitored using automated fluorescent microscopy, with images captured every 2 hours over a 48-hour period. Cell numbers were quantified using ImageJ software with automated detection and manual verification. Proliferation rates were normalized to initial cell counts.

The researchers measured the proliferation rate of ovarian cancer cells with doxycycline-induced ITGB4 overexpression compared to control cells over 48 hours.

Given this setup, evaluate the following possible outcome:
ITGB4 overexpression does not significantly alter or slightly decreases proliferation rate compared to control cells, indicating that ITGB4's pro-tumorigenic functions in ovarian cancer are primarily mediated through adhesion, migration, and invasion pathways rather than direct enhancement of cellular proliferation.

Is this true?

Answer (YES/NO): NO